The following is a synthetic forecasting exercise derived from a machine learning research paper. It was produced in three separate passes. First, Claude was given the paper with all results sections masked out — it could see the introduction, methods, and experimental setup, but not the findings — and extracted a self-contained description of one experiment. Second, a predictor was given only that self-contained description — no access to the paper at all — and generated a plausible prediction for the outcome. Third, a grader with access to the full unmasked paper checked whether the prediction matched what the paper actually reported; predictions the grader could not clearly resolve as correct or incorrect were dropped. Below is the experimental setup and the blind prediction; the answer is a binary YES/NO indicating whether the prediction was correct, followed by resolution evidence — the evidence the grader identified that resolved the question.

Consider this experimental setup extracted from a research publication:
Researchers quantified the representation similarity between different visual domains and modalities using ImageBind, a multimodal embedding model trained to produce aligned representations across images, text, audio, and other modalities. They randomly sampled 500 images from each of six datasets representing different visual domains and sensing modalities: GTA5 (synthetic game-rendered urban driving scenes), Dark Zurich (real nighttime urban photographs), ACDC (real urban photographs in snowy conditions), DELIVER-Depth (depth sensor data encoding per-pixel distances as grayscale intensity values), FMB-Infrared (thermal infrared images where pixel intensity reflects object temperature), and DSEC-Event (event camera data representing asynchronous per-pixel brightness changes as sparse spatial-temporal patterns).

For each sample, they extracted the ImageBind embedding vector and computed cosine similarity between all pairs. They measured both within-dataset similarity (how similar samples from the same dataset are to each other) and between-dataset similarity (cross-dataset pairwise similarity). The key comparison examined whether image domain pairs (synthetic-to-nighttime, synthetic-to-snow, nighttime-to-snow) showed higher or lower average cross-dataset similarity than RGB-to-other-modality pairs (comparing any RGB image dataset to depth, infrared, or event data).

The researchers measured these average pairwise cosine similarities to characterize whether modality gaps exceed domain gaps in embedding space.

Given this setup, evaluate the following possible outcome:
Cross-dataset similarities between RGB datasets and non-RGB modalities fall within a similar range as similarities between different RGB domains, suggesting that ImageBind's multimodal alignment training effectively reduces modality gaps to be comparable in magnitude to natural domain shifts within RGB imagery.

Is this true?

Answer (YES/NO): NO